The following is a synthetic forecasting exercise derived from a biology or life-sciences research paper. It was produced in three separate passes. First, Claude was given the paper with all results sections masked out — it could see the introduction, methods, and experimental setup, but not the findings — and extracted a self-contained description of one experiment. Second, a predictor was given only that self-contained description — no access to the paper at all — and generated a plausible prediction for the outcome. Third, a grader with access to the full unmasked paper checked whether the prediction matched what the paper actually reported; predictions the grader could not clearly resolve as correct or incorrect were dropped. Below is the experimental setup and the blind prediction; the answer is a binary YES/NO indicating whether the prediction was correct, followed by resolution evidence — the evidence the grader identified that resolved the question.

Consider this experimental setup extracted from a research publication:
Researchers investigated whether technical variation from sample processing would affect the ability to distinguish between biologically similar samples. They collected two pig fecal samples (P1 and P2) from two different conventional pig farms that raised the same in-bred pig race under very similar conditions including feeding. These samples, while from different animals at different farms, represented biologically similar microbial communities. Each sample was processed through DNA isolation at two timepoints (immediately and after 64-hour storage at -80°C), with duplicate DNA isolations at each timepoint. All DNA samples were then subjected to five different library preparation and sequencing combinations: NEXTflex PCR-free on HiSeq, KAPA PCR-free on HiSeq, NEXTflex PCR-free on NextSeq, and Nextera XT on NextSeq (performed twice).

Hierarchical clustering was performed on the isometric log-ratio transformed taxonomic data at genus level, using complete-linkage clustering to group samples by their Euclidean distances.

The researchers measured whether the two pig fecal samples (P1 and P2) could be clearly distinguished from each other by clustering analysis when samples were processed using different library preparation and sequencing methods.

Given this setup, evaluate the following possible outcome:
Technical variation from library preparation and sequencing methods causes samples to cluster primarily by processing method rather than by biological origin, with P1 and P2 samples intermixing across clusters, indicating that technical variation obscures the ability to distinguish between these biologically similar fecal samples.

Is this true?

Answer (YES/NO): YES